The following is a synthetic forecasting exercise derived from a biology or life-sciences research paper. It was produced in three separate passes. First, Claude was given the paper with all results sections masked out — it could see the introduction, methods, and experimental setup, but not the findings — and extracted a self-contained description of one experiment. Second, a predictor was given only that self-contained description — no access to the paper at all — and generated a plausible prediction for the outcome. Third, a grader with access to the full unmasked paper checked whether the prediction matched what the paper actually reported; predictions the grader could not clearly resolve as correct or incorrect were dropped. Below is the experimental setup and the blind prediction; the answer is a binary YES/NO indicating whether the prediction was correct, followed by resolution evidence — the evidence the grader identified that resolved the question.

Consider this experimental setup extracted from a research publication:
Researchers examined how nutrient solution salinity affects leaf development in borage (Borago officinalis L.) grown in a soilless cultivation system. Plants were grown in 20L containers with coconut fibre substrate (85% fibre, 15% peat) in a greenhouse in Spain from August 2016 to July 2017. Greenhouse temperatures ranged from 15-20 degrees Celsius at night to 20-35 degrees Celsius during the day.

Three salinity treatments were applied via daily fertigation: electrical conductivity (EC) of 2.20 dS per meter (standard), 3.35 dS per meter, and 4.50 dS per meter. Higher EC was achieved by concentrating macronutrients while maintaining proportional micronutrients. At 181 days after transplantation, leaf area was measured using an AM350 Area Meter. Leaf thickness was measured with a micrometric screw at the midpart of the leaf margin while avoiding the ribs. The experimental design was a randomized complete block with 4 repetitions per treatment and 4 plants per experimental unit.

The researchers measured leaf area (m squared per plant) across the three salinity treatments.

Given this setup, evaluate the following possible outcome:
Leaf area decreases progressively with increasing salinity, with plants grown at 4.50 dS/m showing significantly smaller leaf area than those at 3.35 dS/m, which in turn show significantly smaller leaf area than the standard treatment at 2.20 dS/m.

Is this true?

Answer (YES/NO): NO